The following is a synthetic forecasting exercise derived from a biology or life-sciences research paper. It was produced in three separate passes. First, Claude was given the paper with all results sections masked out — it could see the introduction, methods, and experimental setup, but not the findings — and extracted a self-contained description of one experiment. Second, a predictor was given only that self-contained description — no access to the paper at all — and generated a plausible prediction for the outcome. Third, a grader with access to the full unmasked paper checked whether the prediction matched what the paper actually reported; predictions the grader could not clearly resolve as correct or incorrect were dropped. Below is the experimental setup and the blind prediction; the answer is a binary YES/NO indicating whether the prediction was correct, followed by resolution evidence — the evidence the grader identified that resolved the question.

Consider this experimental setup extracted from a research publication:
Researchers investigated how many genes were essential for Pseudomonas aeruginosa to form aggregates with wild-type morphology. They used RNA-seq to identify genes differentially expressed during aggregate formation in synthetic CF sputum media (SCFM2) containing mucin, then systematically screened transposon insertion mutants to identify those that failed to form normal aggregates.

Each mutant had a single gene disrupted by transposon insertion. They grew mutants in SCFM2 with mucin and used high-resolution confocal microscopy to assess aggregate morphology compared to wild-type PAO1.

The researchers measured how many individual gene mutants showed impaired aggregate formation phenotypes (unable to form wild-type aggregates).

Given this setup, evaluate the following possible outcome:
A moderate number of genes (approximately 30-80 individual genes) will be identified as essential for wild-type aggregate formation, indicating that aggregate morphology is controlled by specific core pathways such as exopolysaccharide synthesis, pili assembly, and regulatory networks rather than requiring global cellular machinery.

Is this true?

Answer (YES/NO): NO